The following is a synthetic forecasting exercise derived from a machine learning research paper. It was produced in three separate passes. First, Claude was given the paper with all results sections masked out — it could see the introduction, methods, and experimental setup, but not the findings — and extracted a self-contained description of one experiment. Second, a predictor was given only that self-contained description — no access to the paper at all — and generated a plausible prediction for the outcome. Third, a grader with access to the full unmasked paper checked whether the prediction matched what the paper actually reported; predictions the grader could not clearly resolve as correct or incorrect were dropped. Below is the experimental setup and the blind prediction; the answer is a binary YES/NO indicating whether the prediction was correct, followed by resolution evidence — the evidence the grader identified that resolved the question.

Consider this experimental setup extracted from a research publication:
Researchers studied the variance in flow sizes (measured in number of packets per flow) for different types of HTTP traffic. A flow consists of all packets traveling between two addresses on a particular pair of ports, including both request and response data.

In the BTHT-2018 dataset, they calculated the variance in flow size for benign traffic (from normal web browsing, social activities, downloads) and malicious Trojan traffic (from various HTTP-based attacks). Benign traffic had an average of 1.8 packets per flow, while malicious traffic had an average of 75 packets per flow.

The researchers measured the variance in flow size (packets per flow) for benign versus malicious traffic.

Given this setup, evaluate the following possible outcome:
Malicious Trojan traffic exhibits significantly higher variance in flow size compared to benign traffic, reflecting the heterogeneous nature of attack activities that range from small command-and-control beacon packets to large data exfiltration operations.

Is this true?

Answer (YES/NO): YES